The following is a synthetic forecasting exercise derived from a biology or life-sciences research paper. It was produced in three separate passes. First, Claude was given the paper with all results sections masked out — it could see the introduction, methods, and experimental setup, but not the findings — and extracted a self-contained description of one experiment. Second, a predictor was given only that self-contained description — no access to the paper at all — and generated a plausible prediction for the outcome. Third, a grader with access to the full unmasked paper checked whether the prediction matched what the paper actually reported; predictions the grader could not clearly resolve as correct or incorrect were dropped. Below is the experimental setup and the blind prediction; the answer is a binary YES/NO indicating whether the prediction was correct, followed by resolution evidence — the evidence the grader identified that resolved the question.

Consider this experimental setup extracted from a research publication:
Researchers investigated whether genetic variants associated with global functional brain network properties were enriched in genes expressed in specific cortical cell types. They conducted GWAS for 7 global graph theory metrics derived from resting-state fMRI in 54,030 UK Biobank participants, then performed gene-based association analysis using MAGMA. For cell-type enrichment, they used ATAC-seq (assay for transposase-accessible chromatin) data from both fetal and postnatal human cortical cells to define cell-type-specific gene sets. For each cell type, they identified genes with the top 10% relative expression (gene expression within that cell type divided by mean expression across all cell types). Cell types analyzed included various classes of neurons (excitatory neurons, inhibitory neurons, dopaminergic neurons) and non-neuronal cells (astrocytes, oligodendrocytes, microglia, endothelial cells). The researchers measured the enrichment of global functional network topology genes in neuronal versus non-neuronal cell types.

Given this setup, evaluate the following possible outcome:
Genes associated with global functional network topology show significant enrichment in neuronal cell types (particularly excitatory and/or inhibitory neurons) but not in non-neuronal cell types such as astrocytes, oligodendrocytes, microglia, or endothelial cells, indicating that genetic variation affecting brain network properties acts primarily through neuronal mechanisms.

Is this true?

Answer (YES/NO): NO